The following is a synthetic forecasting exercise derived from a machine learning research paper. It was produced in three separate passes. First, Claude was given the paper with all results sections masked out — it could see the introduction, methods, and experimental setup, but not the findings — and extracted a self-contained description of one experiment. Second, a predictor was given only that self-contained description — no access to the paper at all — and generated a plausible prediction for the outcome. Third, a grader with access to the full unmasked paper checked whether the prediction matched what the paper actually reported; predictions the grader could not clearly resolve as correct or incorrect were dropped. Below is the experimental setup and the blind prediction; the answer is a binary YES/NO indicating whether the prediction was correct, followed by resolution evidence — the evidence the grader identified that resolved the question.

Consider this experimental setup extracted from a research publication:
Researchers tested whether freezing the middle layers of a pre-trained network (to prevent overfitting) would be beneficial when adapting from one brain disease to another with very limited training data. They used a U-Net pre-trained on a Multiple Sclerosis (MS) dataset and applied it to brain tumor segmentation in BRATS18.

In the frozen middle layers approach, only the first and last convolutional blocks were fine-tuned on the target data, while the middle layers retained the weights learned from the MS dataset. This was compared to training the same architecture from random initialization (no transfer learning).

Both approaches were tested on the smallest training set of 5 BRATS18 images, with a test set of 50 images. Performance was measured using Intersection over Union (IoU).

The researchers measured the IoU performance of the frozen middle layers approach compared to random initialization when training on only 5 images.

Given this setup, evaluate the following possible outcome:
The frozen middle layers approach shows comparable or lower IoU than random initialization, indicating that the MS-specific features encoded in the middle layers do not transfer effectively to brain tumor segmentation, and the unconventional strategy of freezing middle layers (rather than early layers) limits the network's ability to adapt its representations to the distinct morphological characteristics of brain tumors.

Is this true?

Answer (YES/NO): YES